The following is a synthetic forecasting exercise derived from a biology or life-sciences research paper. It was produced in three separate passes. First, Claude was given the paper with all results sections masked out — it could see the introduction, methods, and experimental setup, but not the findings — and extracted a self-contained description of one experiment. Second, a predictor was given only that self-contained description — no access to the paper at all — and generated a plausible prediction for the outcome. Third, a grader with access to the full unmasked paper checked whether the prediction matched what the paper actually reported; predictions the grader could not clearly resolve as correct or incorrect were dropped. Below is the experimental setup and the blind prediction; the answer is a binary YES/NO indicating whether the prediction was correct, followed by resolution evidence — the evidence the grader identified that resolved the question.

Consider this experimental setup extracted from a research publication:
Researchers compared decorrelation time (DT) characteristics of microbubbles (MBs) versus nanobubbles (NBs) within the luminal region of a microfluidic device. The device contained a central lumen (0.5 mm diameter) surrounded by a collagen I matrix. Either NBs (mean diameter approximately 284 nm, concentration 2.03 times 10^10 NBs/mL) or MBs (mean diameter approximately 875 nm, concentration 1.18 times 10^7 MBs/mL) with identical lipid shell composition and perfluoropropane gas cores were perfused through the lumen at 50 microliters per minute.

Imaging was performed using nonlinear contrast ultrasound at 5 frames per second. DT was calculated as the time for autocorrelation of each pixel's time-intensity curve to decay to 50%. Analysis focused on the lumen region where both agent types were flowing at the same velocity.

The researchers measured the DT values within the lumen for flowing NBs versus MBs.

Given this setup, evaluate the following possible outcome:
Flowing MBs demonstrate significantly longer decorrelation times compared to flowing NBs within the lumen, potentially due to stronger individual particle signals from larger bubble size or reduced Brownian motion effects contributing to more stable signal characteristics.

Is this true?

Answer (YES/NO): NO